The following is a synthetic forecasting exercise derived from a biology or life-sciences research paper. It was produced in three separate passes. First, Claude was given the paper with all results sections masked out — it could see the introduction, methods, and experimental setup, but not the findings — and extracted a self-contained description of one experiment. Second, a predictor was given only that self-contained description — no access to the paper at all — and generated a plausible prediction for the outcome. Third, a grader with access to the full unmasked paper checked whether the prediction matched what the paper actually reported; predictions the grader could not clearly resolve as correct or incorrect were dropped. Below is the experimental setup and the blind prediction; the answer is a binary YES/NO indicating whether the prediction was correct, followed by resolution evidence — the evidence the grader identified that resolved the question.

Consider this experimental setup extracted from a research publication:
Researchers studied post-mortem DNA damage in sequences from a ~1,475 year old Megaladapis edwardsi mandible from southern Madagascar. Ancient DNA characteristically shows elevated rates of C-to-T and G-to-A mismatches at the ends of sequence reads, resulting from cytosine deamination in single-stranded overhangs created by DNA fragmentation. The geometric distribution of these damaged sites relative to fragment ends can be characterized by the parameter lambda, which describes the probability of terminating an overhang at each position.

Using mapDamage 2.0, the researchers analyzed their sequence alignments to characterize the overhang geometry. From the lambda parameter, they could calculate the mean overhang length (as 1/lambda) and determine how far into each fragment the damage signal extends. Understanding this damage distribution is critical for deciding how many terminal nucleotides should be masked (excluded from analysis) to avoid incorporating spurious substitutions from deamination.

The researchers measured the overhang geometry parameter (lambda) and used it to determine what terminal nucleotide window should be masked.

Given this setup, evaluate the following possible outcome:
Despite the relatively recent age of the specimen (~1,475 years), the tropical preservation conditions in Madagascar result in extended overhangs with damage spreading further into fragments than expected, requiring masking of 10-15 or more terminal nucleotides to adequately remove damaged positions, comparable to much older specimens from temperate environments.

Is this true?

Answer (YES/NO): NO